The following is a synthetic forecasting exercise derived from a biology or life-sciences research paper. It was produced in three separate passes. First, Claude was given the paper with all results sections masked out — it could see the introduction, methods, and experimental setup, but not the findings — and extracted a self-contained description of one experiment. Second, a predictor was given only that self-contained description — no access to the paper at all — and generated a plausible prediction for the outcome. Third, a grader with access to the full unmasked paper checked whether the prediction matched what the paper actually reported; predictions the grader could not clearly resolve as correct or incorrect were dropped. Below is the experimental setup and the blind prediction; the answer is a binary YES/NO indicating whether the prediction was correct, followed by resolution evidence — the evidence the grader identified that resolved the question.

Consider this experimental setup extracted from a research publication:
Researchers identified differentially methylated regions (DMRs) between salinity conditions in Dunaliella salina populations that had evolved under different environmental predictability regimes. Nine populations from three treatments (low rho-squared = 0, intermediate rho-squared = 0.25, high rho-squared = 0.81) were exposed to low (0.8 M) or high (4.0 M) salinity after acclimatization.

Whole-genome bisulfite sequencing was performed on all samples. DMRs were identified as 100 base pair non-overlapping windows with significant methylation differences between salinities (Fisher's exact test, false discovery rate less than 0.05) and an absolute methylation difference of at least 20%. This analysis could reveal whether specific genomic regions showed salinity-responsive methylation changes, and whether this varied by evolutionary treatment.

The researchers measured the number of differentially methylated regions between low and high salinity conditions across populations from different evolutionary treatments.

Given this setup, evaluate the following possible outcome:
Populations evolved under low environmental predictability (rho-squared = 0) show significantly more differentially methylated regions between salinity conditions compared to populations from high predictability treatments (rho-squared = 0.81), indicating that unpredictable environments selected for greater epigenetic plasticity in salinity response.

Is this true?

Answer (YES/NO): NO